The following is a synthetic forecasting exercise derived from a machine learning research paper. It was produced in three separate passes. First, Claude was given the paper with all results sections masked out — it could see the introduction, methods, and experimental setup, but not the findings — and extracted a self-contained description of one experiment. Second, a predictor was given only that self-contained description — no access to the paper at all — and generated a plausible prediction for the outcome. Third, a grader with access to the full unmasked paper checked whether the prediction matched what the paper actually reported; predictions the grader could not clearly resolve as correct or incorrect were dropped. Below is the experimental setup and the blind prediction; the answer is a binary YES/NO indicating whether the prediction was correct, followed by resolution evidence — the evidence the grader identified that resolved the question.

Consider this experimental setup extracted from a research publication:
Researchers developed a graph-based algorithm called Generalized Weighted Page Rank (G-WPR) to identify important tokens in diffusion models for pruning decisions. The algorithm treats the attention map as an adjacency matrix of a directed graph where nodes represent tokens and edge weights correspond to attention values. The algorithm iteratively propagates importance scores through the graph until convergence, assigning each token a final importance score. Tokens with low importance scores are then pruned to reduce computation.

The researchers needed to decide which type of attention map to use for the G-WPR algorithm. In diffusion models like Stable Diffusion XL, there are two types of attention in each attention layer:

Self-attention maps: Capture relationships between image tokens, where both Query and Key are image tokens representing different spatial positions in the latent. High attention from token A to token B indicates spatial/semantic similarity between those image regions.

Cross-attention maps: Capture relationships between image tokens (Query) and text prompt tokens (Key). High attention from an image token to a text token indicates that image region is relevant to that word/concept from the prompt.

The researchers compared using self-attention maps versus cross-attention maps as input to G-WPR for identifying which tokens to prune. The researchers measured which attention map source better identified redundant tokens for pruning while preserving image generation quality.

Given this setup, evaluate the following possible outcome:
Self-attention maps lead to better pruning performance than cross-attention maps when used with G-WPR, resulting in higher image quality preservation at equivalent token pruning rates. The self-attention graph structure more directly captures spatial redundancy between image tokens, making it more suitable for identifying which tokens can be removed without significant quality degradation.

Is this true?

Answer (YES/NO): YES